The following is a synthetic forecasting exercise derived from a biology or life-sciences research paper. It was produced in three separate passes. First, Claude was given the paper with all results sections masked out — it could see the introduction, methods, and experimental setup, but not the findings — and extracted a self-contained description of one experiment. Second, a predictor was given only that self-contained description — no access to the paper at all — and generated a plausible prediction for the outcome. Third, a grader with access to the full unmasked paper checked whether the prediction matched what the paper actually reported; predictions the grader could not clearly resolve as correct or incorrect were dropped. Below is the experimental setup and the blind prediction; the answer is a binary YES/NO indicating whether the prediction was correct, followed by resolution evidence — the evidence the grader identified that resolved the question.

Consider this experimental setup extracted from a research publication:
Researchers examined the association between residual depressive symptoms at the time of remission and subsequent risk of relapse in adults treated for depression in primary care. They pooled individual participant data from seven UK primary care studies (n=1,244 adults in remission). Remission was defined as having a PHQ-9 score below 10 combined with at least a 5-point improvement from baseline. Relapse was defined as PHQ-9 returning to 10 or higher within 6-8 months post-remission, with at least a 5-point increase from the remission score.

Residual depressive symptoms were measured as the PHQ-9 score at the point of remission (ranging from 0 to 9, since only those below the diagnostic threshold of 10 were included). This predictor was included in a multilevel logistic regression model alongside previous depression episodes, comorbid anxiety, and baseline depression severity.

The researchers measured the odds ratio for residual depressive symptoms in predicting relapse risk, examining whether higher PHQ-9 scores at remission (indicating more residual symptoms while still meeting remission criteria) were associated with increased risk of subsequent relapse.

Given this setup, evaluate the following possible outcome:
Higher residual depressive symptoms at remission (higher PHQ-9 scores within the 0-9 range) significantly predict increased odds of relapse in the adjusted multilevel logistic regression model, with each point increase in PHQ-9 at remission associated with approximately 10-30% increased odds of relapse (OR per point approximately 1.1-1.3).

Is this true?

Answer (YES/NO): YES